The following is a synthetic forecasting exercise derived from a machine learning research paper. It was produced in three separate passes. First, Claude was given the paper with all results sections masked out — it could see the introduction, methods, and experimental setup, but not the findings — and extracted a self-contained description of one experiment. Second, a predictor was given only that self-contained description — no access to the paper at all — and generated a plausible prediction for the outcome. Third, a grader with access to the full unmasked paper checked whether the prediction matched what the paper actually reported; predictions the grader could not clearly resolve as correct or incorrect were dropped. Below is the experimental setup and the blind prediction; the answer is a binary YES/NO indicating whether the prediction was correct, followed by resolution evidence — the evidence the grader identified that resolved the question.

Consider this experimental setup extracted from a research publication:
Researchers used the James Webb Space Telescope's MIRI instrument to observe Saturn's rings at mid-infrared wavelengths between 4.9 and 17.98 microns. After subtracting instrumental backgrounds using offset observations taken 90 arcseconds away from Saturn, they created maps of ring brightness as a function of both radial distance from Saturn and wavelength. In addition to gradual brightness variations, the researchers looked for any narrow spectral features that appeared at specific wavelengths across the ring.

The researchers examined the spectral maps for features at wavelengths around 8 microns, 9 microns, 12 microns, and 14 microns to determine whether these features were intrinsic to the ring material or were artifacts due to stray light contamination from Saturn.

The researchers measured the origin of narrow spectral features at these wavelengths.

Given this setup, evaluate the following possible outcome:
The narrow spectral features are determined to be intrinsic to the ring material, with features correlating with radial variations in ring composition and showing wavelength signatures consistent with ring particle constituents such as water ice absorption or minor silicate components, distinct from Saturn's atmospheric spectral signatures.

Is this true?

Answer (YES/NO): NO